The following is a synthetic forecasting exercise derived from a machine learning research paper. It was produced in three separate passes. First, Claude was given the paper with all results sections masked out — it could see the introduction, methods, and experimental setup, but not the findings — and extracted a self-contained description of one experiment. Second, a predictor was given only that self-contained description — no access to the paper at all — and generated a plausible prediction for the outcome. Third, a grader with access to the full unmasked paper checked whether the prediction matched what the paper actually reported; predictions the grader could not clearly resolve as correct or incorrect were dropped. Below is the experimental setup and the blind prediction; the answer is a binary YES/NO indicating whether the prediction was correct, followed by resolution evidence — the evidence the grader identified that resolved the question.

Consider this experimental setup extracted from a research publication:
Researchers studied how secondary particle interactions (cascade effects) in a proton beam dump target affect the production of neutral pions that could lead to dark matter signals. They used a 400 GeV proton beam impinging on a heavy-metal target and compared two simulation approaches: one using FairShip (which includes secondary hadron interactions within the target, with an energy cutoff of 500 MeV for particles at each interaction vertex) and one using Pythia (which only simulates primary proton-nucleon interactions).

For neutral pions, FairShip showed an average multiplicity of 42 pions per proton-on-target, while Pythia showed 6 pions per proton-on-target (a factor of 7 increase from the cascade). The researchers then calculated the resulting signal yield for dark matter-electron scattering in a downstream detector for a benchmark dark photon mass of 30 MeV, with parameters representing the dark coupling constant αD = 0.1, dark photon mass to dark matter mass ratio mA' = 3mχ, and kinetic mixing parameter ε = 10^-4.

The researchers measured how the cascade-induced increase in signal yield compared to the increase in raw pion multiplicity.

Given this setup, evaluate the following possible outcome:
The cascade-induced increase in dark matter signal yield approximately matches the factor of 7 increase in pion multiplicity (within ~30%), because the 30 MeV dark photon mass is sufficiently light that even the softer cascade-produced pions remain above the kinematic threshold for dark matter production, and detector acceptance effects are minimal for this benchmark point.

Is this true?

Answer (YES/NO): NO